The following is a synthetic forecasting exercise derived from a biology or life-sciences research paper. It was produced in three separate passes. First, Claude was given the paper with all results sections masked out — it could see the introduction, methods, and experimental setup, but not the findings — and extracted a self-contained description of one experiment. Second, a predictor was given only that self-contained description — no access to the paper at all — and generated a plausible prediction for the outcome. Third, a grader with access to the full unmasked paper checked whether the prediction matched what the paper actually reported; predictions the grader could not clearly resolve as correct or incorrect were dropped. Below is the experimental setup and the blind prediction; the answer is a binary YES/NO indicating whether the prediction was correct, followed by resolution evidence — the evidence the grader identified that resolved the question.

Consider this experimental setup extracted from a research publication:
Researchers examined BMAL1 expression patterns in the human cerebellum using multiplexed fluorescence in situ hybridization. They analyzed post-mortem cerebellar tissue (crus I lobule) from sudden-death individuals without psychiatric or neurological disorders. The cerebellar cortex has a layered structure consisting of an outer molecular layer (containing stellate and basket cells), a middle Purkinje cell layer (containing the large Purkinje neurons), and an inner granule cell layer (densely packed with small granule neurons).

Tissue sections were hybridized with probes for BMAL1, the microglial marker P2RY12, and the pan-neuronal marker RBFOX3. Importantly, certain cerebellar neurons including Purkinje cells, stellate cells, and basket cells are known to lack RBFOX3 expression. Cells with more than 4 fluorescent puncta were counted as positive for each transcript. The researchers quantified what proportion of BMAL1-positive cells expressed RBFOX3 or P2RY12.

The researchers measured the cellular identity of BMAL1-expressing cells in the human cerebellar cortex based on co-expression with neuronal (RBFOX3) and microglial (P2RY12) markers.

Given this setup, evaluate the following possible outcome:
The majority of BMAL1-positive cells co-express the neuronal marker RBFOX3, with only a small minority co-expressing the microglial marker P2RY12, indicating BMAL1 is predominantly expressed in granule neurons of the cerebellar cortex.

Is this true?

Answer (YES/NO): NO